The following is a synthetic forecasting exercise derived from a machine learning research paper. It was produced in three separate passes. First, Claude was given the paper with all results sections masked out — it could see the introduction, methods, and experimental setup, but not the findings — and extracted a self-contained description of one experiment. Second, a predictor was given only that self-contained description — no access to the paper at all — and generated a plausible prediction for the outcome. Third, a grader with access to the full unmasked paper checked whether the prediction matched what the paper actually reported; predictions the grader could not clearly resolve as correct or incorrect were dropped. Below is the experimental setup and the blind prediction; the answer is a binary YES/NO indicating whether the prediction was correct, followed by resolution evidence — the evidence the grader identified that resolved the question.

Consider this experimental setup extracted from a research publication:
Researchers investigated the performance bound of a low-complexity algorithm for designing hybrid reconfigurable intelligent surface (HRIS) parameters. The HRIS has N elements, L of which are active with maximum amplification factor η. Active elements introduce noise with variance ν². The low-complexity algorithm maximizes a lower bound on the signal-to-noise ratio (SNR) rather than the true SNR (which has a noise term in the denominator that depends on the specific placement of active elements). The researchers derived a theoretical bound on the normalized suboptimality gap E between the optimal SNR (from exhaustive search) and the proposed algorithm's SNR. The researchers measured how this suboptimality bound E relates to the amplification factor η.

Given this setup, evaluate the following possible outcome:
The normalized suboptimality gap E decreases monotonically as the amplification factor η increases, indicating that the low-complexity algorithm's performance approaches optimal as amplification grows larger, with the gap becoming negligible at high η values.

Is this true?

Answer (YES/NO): NO